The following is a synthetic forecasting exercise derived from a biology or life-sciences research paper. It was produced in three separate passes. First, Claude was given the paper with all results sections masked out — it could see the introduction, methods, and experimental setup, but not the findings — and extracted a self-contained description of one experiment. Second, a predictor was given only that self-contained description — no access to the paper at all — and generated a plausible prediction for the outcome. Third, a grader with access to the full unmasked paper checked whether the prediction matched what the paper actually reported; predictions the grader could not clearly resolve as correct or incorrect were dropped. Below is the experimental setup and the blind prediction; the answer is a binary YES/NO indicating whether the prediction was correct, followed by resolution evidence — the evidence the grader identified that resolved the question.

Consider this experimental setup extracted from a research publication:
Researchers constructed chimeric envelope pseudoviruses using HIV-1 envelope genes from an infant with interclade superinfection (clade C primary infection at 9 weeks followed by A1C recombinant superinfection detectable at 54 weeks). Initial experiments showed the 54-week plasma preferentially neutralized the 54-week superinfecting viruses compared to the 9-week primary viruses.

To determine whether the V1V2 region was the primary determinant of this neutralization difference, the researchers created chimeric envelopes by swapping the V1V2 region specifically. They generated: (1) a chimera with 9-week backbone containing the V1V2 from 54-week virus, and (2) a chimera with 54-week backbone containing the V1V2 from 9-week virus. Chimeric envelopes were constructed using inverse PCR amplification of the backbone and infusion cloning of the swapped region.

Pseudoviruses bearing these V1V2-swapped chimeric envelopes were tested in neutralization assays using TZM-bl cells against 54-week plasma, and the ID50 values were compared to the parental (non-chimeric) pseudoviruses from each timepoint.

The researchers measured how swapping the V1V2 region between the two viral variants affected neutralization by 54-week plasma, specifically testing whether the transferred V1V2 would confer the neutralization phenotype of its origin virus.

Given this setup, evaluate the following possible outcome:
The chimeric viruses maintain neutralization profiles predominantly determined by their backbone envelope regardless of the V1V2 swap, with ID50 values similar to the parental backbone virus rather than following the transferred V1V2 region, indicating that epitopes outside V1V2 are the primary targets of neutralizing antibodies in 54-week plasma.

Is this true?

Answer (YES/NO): NO